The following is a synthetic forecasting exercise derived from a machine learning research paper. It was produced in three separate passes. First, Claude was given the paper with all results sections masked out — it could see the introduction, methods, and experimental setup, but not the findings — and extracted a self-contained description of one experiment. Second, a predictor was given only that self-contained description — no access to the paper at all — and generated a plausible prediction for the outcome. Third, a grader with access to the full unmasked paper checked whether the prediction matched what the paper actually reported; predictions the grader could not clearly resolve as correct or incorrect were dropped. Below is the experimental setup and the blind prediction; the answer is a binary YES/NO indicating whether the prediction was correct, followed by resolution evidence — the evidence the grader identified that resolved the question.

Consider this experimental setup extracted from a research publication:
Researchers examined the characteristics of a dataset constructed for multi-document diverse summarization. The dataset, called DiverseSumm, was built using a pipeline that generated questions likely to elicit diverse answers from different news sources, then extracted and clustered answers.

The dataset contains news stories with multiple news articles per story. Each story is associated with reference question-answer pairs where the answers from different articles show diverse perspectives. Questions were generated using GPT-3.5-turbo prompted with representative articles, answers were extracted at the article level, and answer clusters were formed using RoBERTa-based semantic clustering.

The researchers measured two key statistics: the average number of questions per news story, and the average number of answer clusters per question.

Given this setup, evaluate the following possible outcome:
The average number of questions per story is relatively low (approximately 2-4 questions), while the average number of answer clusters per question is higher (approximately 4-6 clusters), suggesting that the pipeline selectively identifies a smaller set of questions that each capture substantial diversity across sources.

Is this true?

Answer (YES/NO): NO